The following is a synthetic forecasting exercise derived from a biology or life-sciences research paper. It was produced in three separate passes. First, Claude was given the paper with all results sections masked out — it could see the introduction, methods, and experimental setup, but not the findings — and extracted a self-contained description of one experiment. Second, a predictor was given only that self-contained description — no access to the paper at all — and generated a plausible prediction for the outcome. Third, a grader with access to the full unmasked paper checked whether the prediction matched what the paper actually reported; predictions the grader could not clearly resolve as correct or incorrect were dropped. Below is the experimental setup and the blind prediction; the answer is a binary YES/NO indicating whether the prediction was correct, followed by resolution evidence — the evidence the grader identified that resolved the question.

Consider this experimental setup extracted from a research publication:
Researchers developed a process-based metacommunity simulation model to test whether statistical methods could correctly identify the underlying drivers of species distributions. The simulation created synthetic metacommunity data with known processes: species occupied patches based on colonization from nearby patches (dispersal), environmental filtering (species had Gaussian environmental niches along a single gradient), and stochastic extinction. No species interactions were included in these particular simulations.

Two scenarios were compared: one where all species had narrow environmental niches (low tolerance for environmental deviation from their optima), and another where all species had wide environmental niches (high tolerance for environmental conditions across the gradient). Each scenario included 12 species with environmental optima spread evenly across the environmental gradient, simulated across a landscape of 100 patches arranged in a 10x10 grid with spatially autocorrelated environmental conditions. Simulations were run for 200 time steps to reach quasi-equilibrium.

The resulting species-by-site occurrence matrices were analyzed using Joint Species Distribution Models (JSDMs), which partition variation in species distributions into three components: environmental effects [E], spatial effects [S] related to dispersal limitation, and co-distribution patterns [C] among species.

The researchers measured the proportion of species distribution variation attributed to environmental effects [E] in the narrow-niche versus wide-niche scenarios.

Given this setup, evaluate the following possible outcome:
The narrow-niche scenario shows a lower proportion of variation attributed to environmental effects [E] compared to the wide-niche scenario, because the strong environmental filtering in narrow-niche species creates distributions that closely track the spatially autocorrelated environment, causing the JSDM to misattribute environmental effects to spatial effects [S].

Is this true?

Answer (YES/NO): NO